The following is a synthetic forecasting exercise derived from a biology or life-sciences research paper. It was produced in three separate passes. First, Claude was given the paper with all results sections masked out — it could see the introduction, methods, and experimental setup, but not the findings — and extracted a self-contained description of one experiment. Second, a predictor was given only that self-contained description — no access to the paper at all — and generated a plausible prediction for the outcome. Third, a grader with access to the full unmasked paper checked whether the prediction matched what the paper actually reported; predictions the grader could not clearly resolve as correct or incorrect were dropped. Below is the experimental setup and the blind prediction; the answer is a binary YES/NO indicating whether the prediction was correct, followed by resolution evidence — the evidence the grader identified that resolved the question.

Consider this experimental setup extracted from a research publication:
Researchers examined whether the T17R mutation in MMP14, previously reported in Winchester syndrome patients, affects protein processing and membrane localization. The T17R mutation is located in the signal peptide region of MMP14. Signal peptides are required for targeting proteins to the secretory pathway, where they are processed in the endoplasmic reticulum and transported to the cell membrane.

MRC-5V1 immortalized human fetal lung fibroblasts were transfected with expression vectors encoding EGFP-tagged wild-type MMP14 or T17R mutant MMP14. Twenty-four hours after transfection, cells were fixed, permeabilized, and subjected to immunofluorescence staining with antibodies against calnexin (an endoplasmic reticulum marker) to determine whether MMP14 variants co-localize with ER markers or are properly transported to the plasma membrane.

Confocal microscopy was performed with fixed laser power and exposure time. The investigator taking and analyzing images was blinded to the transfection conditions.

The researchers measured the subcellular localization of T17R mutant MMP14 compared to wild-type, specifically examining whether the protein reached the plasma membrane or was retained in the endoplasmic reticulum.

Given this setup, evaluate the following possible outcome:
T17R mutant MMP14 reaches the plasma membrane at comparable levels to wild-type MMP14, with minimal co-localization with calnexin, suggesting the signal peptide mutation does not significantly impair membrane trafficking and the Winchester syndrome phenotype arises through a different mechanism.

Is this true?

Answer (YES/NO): NO